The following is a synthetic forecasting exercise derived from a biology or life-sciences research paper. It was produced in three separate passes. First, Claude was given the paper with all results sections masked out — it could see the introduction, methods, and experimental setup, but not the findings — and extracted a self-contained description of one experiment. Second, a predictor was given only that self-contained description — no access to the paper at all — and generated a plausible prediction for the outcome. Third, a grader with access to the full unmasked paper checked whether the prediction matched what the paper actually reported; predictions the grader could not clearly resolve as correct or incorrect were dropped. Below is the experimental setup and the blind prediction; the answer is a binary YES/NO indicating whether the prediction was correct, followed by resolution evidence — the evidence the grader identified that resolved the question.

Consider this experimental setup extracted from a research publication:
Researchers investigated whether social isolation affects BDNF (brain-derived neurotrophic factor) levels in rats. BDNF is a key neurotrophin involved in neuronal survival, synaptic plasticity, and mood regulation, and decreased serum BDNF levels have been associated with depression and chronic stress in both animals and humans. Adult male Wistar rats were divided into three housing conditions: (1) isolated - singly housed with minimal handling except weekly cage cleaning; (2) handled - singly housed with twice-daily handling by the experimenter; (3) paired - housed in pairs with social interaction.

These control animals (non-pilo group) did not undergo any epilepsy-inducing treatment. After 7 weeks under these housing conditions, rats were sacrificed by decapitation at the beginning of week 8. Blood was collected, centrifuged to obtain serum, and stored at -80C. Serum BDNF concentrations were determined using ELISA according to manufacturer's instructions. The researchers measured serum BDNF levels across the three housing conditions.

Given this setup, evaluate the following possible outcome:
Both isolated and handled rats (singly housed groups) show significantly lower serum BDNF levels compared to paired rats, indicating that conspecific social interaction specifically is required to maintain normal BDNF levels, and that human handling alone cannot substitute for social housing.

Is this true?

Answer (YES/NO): NO